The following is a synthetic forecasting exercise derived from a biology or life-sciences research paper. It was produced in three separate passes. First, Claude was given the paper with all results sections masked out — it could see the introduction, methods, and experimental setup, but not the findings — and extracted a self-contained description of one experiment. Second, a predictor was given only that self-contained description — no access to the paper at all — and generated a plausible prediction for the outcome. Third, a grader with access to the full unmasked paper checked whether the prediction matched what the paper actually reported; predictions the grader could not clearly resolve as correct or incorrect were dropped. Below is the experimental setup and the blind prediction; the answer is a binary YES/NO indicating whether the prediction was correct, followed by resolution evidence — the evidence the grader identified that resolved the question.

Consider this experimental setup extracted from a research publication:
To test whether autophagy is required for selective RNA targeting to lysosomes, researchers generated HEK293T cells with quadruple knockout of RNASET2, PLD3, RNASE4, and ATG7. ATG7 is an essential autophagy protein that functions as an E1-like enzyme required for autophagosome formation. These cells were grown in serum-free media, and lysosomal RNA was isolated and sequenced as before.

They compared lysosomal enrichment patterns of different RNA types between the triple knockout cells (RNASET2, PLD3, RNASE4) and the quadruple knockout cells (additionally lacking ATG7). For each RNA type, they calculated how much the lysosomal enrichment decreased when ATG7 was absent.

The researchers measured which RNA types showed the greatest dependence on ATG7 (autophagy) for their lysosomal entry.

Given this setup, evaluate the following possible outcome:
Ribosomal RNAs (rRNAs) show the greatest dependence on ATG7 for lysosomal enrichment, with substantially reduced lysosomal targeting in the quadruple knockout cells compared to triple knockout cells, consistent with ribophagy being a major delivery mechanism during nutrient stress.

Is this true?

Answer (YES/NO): NO